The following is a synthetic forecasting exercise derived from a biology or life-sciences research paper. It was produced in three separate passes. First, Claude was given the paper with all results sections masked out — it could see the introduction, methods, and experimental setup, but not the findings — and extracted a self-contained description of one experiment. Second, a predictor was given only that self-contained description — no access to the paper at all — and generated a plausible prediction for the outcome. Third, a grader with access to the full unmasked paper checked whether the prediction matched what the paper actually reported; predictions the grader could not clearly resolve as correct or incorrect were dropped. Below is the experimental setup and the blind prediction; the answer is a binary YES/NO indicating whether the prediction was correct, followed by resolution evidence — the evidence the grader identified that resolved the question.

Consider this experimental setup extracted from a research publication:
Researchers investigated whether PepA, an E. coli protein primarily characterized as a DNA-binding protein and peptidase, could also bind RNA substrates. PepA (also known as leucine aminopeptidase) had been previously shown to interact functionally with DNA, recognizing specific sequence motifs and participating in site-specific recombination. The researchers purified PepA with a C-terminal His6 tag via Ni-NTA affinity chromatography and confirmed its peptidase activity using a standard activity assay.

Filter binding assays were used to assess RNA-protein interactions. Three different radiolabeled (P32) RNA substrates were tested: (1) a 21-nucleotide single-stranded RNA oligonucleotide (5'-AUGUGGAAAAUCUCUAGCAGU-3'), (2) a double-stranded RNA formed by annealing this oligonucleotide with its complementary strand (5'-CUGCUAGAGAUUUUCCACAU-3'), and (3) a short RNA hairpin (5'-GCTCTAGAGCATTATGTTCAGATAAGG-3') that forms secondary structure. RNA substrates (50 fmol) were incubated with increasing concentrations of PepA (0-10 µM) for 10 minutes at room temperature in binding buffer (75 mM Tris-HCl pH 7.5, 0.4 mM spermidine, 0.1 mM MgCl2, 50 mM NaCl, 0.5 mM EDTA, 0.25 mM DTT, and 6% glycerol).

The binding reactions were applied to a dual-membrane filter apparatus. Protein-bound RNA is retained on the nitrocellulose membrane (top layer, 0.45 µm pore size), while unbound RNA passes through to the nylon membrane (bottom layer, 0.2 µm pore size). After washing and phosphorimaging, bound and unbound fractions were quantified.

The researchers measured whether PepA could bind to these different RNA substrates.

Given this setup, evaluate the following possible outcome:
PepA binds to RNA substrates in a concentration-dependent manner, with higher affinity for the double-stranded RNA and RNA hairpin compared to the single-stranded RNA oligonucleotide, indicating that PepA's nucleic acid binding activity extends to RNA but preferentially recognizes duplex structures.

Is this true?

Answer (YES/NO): NO